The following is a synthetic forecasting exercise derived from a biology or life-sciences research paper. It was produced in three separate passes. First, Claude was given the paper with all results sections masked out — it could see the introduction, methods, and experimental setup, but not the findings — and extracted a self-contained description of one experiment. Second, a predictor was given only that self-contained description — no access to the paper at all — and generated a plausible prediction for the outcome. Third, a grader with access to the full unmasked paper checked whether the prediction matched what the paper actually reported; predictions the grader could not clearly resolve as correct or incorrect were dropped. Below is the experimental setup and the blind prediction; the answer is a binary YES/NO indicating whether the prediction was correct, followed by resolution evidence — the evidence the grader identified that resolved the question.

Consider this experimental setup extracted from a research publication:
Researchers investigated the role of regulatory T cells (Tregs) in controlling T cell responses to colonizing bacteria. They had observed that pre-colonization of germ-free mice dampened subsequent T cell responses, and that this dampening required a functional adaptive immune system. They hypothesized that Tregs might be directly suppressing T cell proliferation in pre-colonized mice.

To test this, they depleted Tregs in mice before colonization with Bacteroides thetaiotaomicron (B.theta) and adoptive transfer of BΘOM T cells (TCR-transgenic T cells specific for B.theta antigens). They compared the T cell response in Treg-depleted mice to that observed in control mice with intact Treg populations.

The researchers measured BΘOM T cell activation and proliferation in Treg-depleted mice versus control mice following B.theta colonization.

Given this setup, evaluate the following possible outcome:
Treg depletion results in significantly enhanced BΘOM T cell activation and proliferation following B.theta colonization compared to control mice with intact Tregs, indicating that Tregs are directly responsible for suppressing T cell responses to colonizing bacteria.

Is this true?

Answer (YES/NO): NO